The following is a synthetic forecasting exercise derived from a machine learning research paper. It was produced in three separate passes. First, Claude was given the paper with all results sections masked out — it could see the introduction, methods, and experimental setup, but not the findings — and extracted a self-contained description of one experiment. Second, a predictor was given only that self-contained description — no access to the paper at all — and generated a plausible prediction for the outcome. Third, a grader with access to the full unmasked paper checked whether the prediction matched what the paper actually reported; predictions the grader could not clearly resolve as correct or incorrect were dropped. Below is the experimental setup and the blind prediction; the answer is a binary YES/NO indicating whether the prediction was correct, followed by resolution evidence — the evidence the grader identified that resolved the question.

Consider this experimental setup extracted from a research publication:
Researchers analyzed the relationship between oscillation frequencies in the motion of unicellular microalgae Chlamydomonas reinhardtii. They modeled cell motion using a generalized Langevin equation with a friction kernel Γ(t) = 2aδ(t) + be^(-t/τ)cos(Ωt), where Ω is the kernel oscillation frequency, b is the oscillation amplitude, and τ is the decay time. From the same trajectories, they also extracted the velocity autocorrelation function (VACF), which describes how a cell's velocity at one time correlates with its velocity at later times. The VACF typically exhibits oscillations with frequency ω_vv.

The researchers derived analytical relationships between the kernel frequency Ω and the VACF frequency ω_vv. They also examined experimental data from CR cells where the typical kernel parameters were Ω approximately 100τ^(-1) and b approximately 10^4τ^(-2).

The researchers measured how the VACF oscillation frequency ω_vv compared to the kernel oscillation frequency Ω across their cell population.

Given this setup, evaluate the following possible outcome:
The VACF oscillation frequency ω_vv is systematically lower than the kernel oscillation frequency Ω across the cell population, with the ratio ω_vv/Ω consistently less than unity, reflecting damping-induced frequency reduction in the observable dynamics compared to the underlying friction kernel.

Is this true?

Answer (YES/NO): NO